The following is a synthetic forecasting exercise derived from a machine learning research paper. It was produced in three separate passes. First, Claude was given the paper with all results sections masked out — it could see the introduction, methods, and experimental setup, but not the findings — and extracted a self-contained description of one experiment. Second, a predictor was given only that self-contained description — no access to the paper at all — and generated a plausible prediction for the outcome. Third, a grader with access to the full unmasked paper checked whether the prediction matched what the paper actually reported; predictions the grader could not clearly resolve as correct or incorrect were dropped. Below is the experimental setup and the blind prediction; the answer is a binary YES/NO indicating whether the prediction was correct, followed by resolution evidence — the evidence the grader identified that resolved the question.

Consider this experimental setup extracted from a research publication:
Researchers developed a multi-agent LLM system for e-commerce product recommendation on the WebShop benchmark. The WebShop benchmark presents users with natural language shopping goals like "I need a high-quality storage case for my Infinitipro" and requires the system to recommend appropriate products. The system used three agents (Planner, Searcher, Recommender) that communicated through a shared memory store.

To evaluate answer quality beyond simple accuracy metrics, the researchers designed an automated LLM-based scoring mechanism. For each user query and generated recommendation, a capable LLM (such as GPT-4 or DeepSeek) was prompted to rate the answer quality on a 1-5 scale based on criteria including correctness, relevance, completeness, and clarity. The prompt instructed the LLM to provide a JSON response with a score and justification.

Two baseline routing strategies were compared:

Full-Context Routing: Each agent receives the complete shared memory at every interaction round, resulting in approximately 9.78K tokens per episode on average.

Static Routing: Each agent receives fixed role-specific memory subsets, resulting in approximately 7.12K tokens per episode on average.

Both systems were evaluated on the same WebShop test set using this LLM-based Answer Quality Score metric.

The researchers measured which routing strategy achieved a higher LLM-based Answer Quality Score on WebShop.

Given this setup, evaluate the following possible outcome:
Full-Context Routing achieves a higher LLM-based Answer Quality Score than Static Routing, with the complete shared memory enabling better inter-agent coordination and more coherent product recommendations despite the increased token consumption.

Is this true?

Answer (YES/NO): NO